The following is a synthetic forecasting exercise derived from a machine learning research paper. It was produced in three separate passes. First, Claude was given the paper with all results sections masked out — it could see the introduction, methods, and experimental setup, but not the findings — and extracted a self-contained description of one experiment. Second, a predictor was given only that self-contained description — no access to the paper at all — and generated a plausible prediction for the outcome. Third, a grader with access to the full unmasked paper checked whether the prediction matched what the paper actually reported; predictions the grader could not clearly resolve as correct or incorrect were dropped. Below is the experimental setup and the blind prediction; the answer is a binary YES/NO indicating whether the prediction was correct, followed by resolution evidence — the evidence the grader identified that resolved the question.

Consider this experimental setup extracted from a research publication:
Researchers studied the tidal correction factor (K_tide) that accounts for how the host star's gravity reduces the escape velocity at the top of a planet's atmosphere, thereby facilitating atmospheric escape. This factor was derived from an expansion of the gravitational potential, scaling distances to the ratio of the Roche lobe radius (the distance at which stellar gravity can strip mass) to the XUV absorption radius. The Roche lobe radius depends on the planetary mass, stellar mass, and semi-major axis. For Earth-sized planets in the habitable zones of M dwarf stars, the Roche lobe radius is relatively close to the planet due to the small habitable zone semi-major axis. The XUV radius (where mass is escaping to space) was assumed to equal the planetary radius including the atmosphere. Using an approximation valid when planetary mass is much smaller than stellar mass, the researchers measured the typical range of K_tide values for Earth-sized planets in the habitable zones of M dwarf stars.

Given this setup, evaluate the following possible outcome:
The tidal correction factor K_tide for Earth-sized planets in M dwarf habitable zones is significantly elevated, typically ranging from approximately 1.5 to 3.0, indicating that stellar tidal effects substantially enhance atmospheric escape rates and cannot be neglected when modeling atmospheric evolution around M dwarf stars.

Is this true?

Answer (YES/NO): NO